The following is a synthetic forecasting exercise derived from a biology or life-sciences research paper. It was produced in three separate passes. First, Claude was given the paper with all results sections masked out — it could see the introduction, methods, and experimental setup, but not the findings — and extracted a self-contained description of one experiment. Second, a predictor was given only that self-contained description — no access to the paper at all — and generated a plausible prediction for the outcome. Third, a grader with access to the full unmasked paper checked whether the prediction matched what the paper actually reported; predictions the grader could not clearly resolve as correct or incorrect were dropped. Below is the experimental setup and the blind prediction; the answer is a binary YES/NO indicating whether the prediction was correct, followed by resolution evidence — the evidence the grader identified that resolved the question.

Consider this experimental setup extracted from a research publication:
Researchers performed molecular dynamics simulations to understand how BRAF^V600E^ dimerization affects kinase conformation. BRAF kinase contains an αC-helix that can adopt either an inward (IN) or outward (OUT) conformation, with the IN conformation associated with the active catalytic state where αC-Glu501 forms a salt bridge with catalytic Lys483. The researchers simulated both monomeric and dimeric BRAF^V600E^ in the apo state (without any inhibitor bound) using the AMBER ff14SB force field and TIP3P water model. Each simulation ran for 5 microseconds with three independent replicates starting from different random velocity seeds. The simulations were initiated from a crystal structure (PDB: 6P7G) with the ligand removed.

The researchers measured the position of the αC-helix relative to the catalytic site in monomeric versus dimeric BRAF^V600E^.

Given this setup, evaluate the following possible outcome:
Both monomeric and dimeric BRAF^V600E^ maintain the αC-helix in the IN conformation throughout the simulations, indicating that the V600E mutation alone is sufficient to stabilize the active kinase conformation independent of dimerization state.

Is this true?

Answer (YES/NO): NO